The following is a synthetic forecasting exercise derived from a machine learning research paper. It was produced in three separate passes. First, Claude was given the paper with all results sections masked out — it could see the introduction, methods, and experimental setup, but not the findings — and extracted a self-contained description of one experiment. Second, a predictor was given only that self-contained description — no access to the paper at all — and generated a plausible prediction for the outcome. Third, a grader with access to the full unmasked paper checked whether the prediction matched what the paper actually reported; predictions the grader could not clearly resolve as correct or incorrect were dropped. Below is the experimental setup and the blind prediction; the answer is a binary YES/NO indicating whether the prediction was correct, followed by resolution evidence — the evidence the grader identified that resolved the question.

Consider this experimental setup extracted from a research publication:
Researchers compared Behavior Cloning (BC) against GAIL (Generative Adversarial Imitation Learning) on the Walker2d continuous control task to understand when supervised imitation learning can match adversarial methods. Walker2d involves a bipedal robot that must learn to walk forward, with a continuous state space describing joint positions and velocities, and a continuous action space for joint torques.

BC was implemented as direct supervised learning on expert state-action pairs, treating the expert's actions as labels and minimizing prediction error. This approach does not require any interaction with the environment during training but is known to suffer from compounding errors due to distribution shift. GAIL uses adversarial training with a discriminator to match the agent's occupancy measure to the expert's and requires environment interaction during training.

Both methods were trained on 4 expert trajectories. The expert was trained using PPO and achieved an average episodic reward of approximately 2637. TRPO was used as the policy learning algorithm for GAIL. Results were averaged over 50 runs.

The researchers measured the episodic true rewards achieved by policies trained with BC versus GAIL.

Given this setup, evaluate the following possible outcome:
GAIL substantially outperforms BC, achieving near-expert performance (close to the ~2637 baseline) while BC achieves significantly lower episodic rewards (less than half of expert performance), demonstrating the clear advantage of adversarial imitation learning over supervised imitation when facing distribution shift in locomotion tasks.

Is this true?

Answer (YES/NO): NO